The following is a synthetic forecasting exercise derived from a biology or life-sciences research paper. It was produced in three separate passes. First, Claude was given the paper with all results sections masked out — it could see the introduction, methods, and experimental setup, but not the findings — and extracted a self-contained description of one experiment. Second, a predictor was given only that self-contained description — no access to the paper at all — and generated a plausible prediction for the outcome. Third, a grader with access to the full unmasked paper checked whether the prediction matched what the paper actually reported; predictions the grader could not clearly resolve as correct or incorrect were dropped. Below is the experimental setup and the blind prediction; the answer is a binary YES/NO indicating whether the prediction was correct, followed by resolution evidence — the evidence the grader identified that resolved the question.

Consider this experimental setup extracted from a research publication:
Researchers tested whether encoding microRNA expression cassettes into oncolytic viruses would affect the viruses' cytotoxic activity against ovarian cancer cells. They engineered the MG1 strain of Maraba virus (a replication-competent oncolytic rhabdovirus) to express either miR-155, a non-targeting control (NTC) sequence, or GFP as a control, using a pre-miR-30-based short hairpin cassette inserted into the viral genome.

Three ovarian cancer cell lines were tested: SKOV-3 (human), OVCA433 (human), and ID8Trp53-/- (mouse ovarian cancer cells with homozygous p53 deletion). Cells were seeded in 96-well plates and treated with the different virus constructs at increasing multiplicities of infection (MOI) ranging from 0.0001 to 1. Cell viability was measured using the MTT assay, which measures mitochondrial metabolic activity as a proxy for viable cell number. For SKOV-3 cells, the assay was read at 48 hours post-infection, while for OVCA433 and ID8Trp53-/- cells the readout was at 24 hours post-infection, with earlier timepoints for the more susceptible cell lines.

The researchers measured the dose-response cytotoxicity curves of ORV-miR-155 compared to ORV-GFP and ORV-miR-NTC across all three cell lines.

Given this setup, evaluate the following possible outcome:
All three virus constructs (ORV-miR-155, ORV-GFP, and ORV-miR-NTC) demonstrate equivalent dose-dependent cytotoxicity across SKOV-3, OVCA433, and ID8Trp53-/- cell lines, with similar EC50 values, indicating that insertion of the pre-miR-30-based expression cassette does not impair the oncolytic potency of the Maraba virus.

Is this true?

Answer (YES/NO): YES